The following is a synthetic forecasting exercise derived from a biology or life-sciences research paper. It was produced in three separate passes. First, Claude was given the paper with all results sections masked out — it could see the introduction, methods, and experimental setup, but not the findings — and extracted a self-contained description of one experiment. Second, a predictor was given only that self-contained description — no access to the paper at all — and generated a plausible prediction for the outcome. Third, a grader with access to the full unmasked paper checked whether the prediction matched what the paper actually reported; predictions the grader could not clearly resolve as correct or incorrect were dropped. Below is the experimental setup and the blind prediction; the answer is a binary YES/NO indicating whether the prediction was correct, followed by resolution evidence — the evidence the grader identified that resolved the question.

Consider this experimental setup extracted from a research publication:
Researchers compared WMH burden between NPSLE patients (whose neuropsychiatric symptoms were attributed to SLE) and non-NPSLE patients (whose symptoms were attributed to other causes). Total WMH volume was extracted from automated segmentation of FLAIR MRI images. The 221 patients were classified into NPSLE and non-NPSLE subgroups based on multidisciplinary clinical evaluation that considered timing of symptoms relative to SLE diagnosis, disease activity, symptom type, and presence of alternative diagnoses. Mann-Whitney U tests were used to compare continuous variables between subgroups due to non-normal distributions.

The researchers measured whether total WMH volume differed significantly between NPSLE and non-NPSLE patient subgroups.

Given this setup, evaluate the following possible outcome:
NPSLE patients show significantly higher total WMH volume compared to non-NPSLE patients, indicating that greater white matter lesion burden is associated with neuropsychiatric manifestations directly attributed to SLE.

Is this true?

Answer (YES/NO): NO